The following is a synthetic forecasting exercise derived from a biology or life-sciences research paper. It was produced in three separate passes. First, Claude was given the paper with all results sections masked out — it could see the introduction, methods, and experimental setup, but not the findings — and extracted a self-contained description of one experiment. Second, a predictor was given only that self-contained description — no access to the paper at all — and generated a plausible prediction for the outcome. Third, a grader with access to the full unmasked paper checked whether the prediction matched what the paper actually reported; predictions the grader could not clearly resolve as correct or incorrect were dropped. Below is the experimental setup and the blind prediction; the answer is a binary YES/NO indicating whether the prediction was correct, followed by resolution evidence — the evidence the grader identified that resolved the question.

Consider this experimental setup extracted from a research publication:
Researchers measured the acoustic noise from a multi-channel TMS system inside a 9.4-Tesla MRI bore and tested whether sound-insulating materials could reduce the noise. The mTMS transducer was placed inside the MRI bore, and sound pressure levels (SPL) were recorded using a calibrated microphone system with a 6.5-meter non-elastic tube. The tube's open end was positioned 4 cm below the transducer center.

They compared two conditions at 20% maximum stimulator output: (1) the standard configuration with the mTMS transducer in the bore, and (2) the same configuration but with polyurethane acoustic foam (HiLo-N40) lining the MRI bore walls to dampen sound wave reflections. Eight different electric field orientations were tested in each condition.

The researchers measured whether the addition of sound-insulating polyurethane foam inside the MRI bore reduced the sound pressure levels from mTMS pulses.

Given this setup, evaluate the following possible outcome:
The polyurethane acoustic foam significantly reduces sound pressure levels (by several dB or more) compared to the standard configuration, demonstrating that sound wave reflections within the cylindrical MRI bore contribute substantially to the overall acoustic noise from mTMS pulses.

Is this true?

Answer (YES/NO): NO